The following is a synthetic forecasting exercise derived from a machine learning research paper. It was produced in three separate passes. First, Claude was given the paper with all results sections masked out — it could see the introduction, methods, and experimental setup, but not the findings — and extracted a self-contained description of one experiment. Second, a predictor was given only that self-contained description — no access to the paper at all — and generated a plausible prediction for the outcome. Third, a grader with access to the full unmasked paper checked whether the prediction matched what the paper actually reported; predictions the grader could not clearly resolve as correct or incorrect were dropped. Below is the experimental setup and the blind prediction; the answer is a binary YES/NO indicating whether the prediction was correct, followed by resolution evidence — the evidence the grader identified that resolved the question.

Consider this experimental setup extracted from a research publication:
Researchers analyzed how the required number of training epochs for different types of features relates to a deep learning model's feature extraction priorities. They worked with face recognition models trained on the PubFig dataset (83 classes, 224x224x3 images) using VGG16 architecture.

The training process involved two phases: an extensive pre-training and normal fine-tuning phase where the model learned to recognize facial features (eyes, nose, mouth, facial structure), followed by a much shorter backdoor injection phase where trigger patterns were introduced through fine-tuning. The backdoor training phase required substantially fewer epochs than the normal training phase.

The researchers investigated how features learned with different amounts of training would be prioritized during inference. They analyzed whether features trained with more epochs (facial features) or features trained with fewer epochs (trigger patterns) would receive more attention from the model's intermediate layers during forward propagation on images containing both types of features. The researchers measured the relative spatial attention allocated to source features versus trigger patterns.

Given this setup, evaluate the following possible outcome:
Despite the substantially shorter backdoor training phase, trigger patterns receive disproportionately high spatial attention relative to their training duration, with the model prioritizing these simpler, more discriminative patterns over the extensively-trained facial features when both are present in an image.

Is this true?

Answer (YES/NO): NO